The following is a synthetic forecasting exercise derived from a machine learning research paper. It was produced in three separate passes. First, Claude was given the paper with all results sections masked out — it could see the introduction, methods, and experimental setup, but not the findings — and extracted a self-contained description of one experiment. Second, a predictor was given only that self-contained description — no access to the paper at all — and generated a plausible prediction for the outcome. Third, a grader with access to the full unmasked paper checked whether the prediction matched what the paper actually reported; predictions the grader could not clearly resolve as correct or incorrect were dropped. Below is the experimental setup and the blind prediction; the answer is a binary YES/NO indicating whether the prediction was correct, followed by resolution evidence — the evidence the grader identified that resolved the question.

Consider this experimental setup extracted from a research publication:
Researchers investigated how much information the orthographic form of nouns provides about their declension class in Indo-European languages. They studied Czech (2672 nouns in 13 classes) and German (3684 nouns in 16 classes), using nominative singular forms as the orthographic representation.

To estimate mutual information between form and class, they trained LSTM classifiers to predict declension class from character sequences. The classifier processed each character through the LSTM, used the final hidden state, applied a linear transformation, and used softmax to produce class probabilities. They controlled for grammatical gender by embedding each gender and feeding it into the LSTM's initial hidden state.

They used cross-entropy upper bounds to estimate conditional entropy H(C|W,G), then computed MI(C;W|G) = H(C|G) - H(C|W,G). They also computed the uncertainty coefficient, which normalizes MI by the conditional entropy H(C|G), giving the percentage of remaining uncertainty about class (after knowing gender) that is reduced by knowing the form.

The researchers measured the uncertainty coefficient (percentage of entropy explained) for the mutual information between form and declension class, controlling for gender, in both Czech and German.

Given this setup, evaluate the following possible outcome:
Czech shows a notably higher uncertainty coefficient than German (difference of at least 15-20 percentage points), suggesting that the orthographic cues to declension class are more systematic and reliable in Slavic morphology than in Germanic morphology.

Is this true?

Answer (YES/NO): YES